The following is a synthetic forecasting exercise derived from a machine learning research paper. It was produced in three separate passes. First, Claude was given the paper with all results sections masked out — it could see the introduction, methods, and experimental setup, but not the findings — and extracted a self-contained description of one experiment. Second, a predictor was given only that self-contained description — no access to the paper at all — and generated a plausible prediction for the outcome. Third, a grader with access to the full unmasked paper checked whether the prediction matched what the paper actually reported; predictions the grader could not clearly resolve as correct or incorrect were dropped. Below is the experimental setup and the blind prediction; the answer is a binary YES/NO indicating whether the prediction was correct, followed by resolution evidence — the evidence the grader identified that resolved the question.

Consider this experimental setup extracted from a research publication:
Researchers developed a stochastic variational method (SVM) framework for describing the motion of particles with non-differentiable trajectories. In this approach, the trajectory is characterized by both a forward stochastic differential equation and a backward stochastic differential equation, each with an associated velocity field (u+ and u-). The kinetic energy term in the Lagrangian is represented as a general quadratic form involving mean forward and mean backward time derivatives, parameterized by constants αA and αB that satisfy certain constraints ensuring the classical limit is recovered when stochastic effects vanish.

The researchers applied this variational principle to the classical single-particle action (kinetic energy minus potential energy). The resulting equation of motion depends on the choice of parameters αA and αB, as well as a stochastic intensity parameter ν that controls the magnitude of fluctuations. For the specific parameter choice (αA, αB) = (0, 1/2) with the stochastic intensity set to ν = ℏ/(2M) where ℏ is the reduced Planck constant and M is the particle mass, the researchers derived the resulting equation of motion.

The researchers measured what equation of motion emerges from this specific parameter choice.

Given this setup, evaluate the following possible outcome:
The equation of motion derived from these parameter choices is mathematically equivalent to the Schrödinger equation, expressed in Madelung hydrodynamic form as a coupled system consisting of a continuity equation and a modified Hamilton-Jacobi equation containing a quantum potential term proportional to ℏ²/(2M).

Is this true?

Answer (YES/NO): YES